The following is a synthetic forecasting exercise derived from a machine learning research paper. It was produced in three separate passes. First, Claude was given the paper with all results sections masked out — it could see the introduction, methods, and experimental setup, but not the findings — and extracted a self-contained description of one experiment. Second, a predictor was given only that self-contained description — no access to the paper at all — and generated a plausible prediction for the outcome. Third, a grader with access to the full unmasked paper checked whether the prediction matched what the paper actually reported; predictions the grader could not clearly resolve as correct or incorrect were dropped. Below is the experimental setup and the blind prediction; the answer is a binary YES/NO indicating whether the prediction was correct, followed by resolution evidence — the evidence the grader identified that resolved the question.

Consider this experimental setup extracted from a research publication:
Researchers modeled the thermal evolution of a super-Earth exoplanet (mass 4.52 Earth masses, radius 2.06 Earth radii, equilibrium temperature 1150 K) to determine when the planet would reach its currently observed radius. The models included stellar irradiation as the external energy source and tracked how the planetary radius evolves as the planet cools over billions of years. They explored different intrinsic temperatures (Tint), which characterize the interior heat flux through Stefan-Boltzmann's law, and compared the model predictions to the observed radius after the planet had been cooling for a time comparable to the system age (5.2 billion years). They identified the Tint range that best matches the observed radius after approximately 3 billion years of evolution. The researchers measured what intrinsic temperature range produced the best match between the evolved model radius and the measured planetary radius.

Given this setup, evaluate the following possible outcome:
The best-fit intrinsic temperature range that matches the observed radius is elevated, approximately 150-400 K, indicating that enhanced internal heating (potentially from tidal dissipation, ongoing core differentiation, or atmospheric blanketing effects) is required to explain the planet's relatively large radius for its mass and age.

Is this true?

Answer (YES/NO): NO